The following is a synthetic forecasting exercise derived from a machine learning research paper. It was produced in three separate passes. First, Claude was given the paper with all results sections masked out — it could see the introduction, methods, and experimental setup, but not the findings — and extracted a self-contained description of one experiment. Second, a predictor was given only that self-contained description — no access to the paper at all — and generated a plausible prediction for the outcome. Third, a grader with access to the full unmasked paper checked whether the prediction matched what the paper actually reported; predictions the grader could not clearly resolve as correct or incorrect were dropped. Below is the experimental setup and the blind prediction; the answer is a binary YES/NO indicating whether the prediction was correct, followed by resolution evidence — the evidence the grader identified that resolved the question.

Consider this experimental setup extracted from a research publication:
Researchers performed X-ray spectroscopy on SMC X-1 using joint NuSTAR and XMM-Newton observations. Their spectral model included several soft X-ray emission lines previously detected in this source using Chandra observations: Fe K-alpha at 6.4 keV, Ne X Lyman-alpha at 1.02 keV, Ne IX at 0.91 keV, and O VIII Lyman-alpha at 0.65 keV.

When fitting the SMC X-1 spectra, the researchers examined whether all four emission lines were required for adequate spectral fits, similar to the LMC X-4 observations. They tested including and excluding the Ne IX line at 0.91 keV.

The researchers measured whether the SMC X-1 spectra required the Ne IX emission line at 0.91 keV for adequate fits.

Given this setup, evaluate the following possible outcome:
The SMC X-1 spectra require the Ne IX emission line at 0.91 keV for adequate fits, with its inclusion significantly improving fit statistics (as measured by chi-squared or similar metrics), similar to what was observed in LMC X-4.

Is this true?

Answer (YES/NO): NO